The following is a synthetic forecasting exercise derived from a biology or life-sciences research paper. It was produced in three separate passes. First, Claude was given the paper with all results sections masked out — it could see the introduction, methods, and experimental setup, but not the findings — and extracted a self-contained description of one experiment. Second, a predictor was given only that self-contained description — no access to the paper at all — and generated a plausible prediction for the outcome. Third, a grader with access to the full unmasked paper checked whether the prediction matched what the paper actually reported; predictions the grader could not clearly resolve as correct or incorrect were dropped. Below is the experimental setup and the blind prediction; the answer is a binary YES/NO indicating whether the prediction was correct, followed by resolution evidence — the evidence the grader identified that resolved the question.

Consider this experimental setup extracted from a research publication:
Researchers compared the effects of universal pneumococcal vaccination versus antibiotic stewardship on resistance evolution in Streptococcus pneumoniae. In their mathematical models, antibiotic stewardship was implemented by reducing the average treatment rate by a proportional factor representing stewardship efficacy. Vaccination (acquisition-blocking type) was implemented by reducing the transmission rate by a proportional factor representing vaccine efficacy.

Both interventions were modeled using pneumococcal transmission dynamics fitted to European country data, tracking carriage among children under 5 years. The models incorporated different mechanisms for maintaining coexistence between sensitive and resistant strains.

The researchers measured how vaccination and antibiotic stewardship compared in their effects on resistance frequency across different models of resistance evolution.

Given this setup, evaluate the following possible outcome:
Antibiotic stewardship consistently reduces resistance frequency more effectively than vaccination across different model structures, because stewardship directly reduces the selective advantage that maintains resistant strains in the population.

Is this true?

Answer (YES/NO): NO